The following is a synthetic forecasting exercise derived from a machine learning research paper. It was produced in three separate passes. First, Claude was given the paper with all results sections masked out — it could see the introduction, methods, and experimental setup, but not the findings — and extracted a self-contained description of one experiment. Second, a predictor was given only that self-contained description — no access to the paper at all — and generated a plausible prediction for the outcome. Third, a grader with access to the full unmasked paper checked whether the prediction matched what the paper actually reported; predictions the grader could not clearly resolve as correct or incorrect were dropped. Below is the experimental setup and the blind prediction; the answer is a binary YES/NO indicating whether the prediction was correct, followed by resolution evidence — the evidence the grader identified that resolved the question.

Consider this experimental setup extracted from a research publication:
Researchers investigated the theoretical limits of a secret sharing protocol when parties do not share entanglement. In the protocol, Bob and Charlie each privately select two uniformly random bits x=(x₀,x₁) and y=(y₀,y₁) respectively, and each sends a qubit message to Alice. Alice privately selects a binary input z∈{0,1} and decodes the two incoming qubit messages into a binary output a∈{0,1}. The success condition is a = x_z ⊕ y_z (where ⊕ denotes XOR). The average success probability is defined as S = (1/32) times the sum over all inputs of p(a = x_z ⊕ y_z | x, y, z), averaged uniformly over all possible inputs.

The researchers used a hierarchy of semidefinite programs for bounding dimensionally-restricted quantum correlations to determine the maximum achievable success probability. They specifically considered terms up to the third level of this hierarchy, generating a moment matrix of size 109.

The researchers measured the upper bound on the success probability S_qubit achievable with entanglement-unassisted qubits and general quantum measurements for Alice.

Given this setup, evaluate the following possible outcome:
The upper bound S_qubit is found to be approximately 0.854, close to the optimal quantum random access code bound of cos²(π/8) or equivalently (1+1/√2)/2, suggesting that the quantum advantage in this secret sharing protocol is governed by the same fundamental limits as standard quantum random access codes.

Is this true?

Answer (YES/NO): NO